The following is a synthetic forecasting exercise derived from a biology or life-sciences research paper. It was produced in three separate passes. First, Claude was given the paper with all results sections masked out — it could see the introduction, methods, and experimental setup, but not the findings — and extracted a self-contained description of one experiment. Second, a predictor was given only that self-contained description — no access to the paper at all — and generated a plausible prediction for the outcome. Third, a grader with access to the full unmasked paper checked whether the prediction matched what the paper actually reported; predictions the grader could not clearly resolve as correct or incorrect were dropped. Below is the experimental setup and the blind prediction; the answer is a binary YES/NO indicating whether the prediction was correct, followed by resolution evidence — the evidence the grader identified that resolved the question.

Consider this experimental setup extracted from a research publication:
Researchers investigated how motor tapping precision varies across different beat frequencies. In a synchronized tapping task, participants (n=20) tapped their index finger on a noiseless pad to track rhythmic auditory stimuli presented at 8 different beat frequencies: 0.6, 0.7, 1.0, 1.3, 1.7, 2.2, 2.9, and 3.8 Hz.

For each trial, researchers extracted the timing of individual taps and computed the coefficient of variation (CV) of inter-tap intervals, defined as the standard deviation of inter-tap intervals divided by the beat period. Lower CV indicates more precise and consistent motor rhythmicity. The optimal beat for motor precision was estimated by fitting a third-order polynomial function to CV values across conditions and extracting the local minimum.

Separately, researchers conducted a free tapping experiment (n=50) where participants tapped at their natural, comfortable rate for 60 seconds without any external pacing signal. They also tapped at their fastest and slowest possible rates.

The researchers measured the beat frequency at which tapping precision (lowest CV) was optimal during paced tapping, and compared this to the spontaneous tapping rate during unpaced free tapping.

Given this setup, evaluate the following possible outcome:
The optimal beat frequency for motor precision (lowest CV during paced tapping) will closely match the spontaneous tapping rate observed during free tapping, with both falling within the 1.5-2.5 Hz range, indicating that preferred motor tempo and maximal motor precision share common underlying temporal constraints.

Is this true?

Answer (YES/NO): NO